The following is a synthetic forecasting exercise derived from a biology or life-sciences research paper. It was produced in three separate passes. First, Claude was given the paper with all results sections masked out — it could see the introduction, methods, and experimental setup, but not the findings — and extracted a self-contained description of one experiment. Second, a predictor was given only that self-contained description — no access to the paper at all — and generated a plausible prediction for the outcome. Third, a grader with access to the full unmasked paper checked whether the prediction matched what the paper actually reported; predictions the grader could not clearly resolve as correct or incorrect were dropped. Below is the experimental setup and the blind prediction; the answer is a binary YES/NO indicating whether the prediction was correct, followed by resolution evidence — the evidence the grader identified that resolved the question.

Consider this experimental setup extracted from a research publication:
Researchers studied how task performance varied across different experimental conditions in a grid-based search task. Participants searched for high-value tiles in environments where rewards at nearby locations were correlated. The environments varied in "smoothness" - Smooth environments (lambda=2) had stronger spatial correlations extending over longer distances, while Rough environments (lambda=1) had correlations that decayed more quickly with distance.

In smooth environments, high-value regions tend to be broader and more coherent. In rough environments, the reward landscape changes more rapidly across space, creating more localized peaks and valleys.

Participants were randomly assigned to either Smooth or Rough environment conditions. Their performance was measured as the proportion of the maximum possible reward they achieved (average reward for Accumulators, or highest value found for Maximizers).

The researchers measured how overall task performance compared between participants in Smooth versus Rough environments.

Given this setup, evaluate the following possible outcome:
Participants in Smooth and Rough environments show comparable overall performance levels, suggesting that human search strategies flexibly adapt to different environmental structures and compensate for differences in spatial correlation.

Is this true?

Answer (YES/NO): NO